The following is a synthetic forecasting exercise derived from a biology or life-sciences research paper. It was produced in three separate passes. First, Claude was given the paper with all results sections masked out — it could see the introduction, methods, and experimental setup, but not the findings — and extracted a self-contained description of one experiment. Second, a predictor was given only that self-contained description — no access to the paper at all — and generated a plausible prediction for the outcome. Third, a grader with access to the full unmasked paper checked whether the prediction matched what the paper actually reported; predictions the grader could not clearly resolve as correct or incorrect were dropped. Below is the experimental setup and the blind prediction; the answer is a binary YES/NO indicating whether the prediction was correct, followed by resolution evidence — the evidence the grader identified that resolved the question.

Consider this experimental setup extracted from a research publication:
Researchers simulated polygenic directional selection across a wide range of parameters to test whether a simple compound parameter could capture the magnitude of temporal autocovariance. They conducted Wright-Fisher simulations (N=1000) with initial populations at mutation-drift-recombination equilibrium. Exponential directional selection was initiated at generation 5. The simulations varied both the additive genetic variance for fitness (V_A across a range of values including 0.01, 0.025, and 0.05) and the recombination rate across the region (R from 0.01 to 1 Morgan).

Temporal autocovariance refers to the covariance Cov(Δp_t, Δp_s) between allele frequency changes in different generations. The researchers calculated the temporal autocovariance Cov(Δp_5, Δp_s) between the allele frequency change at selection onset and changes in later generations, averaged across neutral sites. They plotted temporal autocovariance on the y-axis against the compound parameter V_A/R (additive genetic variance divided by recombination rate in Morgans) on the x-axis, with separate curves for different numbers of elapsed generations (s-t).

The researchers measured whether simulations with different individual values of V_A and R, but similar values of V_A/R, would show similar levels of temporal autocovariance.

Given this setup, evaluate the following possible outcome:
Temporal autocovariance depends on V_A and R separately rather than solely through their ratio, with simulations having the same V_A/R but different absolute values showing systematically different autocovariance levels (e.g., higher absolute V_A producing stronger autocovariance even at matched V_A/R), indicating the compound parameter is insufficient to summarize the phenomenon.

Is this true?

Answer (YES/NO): NO